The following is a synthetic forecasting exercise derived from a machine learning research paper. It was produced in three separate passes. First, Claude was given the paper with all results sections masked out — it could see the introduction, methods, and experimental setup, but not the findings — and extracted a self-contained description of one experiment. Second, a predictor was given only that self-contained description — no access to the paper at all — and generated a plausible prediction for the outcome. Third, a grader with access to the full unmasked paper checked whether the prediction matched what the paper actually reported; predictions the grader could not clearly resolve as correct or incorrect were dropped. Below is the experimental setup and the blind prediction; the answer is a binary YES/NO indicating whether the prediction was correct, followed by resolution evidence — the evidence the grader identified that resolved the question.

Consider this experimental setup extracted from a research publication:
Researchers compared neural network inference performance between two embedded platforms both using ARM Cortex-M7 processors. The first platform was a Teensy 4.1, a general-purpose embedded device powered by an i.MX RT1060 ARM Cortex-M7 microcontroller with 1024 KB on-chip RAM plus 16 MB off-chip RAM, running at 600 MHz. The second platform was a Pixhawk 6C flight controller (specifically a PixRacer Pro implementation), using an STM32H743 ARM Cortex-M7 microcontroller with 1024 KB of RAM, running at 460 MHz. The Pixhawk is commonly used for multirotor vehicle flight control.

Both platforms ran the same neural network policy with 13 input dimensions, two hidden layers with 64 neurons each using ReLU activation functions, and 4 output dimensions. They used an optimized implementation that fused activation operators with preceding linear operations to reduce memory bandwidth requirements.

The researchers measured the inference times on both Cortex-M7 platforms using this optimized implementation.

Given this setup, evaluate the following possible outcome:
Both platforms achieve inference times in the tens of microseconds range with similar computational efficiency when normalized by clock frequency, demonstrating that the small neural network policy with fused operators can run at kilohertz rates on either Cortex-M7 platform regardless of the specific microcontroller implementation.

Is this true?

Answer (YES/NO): YES